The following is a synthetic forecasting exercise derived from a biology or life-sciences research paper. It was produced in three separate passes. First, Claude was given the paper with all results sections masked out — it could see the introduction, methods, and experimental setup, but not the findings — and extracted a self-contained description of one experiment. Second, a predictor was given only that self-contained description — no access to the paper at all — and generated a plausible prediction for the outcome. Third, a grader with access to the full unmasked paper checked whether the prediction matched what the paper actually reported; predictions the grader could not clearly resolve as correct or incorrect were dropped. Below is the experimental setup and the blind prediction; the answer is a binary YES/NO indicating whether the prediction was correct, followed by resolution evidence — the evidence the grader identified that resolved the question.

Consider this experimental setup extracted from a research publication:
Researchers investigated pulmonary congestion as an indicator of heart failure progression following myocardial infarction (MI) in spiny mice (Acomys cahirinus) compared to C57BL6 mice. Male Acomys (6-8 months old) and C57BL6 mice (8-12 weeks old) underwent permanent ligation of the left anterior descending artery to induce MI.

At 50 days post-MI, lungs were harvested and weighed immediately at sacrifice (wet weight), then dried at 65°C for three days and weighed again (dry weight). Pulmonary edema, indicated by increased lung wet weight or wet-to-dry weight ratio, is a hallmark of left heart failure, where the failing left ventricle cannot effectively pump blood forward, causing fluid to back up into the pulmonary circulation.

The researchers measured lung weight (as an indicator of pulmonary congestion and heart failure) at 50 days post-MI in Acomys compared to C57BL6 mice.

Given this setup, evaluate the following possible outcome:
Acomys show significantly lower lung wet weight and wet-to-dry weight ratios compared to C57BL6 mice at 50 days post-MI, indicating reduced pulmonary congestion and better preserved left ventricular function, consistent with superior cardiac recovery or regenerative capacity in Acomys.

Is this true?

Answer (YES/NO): YES